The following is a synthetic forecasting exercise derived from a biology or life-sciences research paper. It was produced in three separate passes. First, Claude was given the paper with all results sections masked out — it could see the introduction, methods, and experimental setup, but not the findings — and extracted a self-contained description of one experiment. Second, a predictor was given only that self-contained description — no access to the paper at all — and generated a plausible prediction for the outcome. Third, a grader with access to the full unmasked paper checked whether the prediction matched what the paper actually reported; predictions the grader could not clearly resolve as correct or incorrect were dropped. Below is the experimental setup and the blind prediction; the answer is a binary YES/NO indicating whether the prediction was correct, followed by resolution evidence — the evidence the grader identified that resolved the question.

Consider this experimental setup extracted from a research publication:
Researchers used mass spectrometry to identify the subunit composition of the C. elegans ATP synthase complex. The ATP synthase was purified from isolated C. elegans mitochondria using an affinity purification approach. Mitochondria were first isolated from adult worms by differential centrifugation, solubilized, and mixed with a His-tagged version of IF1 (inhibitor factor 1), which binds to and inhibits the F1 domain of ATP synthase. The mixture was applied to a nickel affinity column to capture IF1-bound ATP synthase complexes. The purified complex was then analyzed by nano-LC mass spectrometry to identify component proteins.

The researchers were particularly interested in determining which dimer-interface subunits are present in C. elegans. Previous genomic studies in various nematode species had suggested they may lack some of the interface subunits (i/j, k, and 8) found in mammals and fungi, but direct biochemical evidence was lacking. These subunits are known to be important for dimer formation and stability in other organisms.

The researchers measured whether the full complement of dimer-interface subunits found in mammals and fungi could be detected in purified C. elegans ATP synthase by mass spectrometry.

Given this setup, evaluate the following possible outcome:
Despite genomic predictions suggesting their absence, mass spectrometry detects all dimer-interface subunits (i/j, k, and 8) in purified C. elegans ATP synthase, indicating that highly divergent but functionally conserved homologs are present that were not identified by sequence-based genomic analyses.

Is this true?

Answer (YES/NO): NO